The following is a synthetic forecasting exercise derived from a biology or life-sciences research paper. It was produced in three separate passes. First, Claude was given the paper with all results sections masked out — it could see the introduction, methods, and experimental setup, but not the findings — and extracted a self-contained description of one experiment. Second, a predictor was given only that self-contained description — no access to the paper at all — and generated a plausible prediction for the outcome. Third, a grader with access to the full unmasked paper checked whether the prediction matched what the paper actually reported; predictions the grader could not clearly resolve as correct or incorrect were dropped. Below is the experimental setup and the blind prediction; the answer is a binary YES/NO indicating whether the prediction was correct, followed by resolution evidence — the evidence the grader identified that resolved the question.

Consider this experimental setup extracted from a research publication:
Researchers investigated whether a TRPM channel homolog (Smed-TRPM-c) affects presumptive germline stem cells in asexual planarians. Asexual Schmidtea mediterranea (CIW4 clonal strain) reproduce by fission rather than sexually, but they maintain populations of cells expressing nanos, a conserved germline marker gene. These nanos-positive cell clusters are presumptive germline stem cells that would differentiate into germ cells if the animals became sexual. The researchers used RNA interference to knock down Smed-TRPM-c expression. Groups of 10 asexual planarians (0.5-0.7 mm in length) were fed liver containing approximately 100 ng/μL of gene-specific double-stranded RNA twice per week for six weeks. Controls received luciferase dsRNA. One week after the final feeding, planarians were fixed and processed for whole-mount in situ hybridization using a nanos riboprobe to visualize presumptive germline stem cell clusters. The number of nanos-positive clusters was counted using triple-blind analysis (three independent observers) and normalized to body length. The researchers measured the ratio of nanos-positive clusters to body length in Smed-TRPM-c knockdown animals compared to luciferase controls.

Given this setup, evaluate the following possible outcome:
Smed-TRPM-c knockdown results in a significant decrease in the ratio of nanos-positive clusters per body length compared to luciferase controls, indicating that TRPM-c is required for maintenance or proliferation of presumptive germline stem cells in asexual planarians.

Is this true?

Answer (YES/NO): YES